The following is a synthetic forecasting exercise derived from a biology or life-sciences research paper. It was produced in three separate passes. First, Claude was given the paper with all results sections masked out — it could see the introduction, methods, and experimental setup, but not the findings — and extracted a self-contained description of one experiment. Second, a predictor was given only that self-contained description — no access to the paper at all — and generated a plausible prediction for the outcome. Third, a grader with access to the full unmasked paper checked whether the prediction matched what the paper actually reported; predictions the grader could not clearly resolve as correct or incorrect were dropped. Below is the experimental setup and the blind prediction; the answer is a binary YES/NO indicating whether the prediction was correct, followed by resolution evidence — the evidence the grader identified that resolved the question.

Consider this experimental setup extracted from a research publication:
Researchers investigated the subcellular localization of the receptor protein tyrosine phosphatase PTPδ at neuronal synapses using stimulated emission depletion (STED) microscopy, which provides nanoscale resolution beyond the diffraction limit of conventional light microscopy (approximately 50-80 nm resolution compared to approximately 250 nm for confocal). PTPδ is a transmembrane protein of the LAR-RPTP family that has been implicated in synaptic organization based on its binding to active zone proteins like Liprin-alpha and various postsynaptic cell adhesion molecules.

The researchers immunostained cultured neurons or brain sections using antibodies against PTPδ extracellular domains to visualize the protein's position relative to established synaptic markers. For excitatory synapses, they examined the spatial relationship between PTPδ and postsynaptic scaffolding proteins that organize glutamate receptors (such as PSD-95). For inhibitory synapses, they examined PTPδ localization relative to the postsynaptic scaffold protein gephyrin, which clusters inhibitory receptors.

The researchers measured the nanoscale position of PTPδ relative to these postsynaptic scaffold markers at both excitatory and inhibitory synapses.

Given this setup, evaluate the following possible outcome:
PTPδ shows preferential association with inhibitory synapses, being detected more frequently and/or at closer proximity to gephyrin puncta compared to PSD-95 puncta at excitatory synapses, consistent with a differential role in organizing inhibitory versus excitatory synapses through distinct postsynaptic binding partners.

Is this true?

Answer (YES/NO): NO